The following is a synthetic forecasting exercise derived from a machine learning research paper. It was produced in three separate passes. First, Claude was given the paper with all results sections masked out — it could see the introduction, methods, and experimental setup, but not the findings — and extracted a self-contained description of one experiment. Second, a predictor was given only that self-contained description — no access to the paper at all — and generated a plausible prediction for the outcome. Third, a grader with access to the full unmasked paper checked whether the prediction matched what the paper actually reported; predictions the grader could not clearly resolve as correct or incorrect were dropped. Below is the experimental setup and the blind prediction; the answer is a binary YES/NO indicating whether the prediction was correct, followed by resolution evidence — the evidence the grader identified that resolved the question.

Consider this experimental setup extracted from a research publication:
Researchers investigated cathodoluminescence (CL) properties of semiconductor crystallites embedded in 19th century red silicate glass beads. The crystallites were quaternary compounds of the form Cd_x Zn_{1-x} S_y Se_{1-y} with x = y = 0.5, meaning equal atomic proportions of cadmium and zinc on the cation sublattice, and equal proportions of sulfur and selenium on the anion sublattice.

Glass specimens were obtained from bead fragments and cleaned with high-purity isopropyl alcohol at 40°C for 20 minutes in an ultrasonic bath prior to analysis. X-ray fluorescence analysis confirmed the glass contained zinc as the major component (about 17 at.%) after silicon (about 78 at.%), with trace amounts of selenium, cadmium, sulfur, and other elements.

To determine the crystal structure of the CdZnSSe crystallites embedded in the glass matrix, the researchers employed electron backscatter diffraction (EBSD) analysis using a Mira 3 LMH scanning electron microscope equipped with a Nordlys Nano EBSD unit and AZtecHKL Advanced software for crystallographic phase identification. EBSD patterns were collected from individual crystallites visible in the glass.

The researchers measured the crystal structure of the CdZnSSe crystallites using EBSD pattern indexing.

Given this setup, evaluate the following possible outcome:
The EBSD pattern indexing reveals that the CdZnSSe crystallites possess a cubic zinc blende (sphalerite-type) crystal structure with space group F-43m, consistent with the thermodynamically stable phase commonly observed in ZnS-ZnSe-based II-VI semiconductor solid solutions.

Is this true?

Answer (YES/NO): NO